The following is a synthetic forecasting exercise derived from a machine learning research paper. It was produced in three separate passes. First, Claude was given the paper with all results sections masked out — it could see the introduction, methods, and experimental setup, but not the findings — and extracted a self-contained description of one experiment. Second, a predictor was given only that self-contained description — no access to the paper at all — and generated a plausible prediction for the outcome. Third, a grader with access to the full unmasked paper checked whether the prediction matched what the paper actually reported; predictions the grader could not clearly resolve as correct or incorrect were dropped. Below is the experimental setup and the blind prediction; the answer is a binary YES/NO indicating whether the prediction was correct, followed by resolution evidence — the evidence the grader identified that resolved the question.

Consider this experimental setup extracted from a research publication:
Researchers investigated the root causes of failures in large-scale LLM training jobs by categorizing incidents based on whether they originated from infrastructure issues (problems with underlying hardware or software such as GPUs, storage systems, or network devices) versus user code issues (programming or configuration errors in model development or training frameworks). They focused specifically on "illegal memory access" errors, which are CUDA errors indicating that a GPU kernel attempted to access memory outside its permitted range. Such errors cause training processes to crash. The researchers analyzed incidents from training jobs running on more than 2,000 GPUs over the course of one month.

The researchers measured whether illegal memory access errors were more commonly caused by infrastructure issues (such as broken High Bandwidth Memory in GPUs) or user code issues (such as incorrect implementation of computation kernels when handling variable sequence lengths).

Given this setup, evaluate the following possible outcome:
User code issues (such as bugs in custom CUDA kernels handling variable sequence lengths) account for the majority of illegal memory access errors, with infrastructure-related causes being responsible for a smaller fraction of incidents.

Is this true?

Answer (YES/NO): YES